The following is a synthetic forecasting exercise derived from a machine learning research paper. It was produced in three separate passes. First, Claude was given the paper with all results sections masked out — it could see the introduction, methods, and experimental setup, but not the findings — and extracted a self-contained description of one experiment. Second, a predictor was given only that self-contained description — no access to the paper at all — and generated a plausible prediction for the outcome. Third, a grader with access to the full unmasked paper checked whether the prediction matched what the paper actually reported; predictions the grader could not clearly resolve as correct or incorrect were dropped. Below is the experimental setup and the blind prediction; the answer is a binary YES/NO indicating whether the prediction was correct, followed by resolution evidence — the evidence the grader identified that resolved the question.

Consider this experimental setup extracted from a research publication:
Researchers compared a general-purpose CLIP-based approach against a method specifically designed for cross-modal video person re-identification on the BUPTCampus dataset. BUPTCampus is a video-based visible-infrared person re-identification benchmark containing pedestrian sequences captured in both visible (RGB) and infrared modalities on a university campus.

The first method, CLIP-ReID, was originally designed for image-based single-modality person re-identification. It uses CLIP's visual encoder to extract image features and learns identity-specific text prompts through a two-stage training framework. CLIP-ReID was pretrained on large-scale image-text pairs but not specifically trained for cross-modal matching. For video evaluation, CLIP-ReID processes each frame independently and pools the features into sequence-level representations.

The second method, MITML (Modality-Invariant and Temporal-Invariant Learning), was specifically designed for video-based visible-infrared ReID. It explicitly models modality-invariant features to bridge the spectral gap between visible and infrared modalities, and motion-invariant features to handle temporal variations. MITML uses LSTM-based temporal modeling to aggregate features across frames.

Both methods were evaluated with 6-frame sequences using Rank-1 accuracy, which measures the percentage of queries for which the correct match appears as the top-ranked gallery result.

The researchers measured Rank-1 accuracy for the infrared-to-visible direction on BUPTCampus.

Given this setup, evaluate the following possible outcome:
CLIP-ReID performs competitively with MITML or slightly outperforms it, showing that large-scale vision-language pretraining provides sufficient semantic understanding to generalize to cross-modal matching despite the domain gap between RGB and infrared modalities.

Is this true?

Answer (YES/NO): YES